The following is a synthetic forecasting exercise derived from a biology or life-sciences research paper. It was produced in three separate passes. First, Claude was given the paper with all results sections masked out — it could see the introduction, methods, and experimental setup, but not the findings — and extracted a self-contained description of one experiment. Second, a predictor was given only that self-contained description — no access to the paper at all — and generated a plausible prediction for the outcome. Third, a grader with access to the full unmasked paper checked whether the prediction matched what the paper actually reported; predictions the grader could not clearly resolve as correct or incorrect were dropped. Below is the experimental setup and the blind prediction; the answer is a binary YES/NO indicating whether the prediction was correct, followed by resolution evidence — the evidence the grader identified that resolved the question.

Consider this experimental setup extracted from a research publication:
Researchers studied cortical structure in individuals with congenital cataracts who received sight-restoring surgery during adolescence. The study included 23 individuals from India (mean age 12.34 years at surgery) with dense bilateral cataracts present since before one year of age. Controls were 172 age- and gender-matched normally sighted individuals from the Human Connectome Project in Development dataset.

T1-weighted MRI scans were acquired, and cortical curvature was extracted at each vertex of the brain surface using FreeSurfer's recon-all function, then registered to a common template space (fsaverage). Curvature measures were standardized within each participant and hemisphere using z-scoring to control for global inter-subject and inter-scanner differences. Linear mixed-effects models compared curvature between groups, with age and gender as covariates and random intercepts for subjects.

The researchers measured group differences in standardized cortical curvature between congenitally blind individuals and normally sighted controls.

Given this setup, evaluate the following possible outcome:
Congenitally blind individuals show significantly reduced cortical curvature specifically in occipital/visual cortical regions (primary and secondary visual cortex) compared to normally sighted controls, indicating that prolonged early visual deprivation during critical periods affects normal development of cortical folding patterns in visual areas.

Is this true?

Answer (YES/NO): NO